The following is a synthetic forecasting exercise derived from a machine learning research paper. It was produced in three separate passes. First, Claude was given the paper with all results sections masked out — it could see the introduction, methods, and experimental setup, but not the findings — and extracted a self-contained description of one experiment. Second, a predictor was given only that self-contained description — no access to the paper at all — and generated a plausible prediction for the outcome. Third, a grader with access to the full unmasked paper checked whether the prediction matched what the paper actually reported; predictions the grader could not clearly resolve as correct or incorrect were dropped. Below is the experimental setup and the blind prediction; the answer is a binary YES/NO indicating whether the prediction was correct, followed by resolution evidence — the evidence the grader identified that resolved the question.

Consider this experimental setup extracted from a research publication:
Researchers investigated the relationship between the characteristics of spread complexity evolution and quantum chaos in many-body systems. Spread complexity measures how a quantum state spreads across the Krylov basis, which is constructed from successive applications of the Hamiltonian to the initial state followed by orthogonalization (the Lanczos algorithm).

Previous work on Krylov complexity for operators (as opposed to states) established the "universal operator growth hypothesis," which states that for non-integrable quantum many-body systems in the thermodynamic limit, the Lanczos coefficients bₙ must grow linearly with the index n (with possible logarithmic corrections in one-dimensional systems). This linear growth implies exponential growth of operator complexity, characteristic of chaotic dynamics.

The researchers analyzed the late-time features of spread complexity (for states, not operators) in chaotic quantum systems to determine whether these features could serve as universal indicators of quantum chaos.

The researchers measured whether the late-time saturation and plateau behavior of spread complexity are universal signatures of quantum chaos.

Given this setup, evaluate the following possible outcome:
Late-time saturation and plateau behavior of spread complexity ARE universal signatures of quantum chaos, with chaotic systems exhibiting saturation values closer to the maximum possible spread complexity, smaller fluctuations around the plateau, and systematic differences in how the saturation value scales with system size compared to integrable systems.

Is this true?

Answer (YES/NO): NO